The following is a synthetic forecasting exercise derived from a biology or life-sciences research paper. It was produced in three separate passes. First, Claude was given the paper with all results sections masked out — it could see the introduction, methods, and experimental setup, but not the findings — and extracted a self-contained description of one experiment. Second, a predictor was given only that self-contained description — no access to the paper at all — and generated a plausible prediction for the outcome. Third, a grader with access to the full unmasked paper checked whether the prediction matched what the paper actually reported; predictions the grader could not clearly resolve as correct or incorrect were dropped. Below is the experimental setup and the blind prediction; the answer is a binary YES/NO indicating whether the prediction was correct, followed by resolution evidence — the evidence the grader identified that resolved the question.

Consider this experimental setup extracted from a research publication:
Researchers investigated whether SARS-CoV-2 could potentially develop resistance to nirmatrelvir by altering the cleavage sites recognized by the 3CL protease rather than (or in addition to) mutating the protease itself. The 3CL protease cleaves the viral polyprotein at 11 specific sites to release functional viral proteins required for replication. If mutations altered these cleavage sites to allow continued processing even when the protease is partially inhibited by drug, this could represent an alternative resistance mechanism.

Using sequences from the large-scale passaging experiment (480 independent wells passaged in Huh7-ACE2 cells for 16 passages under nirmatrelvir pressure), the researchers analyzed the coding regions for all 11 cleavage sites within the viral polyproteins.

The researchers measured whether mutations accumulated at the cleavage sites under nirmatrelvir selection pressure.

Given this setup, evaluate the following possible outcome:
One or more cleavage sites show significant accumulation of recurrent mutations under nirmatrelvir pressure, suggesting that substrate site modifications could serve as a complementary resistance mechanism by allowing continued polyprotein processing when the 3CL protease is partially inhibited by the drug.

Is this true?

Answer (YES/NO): NO